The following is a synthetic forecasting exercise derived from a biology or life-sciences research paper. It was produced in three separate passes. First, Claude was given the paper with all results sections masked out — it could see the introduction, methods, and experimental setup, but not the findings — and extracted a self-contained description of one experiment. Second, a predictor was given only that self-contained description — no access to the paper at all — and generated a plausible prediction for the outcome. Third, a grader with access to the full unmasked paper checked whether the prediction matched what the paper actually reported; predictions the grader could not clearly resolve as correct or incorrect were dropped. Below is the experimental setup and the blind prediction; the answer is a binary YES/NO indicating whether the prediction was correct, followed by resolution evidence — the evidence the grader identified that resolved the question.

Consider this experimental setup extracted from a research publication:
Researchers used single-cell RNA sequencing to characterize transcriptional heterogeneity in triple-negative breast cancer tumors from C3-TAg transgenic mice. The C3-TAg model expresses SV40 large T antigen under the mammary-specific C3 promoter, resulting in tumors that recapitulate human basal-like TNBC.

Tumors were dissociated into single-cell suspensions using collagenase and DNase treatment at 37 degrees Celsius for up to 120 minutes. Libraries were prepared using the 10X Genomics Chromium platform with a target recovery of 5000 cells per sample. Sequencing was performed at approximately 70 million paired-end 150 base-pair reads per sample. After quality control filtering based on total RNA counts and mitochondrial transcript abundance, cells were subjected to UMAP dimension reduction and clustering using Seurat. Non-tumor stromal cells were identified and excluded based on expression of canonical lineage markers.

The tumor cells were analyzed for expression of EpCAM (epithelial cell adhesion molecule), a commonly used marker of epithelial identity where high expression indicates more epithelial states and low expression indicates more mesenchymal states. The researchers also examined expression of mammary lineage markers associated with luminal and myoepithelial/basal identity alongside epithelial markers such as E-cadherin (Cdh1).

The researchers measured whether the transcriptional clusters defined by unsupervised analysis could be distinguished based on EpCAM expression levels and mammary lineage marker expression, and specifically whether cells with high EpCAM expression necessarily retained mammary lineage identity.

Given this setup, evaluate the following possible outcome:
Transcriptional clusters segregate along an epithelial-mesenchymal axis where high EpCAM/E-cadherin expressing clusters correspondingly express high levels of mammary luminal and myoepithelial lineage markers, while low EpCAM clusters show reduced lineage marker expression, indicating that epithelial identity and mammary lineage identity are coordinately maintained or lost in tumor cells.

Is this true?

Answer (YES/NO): NO